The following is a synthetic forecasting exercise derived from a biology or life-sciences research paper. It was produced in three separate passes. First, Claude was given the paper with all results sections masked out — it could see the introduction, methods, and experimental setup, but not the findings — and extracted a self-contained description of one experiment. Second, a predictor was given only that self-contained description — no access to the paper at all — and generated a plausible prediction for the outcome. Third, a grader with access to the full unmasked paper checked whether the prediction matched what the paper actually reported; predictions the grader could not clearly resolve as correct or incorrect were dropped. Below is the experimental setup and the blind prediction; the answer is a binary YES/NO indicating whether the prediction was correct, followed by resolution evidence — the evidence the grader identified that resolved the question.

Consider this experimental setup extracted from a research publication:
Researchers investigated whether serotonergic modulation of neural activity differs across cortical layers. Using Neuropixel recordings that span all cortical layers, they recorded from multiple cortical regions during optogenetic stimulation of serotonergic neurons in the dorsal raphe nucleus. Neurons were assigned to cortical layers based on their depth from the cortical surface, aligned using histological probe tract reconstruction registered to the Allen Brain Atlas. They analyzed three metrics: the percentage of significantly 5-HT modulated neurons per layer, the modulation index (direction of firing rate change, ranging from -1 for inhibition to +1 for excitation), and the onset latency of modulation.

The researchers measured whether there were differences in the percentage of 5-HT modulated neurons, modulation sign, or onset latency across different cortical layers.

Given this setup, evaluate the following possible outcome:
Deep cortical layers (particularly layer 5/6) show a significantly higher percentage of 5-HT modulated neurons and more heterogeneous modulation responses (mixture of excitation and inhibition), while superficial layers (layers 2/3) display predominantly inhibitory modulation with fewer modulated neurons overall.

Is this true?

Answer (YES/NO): NO